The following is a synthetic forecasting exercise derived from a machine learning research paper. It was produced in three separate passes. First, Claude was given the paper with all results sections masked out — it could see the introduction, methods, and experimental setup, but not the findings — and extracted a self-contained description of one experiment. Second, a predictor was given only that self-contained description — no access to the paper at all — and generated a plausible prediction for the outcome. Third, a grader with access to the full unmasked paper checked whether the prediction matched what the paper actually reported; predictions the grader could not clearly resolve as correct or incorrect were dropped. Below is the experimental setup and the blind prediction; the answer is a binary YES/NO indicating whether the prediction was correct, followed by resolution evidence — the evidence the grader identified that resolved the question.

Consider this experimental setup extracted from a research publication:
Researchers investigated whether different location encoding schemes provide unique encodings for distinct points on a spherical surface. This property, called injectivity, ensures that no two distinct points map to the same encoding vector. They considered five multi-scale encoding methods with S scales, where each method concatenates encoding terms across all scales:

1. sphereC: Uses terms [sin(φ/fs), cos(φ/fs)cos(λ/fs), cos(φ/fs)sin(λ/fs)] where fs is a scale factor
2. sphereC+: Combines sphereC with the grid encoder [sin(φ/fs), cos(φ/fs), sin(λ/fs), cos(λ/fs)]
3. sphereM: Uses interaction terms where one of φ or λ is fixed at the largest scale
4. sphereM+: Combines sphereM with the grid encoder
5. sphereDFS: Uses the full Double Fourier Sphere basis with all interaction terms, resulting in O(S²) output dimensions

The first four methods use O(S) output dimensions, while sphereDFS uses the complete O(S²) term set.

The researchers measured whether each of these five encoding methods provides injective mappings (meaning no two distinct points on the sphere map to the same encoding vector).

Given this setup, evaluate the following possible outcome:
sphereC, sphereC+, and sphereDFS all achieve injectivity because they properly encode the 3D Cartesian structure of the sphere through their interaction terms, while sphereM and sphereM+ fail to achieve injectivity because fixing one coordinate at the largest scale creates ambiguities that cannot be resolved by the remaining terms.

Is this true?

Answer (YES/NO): NO